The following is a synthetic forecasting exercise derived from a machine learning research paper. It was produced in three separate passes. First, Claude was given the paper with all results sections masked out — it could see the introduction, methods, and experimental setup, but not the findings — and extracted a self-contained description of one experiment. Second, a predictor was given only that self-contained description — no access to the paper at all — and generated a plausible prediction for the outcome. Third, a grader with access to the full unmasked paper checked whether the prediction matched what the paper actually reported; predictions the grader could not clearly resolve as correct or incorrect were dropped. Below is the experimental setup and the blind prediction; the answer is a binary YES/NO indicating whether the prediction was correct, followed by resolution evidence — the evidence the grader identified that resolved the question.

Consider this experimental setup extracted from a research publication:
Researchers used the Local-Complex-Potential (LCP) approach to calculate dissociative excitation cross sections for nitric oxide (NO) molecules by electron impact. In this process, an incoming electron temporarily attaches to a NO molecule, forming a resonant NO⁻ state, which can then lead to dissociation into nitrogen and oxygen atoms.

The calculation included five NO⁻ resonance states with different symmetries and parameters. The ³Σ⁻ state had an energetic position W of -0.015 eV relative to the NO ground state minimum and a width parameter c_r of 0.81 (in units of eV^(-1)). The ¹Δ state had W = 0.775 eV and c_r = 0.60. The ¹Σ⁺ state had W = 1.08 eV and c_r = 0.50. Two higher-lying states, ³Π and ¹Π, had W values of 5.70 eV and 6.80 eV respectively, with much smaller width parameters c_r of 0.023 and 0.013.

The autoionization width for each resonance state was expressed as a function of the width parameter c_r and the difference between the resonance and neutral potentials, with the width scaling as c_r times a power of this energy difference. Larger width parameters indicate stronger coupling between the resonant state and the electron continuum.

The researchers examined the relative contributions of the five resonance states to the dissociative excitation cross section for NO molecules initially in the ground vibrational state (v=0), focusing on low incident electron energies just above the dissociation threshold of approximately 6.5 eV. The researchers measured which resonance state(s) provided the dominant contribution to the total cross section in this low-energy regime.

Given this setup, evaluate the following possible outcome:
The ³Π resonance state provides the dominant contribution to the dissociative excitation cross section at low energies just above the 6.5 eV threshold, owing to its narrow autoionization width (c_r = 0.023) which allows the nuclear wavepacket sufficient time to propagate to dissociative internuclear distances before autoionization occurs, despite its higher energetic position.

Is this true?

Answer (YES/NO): YES